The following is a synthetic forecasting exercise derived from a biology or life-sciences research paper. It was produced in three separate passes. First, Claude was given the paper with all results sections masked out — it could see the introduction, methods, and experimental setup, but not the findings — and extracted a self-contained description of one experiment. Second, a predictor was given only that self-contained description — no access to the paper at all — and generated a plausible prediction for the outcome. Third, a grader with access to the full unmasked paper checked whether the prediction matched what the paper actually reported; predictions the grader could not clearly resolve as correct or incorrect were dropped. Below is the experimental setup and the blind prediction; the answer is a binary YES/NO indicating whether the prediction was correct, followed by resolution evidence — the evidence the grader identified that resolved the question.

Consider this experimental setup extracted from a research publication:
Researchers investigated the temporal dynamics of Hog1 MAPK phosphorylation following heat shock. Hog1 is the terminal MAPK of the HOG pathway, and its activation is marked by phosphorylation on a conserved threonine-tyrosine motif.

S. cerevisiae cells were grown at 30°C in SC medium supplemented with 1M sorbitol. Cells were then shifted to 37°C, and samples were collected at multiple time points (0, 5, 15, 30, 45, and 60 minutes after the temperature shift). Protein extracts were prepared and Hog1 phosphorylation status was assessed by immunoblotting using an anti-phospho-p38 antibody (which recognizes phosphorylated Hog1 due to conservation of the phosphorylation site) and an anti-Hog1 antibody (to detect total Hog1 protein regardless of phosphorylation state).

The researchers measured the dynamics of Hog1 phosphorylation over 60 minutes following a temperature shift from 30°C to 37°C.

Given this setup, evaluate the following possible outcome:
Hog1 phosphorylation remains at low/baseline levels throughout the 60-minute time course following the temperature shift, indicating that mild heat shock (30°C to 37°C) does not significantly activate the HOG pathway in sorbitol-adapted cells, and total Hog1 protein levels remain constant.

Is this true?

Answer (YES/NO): NO